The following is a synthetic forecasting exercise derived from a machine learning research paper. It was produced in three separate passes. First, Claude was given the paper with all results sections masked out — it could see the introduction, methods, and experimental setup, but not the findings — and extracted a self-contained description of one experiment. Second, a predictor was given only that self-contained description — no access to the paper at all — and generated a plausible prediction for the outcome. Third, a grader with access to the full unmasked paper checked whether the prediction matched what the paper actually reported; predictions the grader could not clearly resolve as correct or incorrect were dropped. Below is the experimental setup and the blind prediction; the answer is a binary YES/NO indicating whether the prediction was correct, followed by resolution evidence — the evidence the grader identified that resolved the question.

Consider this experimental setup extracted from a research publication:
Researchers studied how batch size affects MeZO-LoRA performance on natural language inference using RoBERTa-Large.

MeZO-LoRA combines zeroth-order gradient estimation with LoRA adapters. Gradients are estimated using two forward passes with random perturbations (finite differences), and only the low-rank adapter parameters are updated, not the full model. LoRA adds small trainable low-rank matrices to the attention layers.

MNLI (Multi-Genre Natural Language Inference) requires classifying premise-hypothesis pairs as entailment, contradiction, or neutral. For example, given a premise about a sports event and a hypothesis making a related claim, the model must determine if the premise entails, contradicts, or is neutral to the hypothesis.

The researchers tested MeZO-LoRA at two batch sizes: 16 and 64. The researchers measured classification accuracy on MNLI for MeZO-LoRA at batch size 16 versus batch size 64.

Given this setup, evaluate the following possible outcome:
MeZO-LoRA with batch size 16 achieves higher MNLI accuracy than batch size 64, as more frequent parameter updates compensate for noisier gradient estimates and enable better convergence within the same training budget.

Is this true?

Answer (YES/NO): NO